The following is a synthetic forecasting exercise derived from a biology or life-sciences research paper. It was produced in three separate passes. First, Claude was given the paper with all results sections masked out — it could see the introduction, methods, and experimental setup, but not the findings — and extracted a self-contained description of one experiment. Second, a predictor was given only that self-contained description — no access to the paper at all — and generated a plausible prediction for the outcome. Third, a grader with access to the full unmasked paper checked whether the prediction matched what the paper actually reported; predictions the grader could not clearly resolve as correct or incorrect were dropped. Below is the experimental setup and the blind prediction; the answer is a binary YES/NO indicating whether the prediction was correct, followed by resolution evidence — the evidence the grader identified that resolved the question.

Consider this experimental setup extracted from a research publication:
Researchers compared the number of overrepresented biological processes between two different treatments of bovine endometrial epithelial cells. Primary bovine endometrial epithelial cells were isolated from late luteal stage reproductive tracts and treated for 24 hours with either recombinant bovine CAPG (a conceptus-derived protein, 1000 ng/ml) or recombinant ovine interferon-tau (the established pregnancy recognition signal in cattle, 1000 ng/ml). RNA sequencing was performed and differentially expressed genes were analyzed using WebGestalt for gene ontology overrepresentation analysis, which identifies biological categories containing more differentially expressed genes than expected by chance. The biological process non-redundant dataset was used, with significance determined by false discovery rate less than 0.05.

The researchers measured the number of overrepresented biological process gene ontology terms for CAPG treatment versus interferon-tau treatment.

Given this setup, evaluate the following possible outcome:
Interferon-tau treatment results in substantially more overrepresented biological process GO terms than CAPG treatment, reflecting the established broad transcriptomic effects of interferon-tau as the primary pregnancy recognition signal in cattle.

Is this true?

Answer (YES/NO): NO